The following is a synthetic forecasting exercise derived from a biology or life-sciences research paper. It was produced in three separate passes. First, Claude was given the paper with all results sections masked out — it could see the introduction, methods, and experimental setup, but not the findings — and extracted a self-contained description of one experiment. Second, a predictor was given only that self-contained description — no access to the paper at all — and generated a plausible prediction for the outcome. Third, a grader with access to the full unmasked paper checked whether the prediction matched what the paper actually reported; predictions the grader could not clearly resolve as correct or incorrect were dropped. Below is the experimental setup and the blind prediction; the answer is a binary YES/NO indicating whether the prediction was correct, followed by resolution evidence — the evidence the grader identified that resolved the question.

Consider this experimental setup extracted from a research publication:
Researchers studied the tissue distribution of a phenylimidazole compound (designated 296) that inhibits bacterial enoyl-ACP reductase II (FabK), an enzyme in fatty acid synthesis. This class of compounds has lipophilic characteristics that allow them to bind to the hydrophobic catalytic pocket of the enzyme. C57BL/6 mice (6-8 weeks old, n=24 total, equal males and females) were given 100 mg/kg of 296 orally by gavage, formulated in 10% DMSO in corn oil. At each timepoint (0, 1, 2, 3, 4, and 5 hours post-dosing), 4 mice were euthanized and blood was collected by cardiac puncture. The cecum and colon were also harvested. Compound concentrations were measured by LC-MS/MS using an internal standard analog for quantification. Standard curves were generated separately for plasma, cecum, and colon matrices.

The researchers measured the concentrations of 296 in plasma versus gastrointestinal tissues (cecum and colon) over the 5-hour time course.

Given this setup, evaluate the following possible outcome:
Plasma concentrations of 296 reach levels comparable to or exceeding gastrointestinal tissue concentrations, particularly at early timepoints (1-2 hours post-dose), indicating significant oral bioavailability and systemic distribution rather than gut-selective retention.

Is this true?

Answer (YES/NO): NO